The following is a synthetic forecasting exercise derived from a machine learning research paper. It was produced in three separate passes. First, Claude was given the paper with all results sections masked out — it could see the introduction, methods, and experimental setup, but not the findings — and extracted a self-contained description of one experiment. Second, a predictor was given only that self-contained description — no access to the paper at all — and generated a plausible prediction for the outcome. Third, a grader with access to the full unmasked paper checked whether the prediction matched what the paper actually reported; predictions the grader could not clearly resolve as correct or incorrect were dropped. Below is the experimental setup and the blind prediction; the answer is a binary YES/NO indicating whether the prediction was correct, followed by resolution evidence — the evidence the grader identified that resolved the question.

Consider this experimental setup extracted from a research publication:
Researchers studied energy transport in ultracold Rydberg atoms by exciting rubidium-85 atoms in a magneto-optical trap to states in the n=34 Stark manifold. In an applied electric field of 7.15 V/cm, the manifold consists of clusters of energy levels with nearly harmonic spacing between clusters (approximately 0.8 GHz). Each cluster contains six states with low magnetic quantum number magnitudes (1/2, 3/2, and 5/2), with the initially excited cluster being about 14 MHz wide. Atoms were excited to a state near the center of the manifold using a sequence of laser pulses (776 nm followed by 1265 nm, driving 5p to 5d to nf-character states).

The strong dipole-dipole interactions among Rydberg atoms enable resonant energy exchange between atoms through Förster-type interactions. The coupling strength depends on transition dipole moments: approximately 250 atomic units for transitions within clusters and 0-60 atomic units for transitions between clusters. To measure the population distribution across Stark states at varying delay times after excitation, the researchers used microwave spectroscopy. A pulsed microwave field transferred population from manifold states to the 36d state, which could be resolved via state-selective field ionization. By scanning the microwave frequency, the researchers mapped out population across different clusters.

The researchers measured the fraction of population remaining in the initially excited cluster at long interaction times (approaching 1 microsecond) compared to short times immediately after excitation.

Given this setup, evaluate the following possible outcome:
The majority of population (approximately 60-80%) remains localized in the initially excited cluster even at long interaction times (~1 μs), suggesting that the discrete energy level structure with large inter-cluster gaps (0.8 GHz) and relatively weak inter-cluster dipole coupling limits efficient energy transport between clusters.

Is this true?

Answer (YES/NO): YES